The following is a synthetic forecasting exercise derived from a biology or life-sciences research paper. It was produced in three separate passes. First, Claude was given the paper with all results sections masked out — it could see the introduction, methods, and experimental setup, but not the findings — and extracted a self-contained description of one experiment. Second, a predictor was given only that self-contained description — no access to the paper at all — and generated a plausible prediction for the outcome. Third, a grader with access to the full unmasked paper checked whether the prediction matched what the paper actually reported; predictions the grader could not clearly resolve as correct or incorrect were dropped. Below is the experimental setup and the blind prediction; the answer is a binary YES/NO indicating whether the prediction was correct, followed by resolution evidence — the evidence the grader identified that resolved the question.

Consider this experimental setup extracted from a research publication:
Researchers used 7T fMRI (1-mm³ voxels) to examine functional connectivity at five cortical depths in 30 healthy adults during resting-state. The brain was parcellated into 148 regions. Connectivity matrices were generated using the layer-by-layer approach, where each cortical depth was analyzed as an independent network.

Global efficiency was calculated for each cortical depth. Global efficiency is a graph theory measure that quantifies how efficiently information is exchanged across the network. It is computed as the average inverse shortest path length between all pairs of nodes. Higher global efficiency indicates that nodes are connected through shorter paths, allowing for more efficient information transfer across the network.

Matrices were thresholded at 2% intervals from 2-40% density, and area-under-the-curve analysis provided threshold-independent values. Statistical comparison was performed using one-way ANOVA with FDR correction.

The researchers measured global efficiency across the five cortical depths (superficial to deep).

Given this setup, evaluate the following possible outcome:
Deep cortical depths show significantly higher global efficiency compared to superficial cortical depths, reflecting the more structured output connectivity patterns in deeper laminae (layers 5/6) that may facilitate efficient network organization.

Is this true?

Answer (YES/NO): NO